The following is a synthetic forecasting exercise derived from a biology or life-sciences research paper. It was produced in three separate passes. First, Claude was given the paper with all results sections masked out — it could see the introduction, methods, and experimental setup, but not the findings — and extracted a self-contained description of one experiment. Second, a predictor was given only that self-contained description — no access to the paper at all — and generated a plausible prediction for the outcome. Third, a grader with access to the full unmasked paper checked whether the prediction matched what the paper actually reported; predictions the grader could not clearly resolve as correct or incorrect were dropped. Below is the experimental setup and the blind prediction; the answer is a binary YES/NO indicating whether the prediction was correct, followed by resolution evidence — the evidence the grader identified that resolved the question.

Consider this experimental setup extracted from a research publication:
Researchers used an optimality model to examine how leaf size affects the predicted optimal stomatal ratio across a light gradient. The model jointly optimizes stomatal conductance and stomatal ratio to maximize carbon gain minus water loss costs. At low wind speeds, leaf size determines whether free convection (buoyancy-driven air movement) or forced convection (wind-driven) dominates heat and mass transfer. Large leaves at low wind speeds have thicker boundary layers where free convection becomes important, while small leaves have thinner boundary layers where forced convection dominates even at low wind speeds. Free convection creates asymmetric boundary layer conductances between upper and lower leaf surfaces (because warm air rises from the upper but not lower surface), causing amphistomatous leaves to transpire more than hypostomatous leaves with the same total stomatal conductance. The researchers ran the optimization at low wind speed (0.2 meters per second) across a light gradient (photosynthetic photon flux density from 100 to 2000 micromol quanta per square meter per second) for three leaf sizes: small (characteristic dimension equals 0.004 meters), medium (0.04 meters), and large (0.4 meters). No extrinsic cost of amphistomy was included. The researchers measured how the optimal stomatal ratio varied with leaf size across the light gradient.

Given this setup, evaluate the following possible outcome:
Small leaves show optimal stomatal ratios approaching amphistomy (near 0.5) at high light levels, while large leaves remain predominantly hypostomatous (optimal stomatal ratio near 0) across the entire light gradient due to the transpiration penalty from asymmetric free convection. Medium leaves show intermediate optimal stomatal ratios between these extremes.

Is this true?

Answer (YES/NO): NO